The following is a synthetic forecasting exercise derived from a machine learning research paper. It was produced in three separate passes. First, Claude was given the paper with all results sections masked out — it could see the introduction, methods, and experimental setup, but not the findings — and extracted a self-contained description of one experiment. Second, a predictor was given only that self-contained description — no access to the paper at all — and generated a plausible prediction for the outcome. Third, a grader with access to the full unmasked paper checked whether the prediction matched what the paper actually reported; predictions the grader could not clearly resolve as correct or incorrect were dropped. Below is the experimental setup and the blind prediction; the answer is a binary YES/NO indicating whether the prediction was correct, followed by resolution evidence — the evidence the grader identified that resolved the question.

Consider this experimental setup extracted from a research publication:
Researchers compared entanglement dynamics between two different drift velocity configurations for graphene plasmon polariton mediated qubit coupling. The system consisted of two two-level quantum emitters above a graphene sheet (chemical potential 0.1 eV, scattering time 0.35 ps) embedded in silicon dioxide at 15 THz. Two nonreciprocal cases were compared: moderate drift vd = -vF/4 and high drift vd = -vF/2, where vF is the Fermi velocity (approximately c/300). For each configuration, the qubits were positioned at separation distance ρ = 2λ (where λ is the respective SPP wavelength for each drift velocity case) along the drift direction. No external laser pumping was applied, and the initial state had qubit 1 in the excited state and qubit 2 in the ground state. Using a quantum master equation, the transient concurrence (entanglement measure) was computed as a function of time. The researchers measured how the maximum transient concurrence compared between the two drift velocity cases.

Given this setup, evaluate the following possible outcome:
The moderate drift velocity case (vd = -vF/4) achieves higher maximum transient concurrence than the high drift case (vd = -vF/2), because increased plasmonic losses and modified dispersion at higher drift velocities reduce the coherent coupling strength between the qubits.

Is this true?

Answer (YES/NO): NO